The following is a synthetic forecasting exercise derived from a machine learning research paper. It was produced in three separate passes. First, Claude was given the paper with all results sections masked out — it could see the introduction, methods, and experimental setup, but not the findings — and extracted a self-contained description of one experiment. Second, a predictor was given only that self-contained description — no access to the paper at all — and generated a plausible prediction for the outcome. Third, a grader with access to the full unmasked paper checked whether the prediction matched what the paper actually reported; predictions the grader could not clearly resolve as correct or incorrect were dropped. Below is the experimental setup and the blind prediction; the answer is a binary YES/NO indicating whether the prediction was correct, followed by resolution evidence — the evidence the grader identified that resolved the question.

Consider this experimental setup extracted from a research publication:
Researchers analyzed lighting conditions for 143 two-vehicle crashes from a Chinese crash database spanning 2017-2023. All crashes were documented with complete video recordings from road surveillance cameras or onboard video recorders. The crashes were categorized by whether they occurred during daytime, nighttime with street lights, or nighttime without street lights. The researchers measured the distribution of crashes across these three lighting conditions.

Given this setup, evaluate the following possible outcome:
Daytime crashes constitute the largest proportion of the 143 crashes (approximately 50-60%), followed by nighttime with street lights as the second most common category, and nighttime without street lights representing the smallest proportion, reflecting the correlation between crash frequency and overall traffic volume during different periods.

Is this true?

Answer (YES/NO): NO